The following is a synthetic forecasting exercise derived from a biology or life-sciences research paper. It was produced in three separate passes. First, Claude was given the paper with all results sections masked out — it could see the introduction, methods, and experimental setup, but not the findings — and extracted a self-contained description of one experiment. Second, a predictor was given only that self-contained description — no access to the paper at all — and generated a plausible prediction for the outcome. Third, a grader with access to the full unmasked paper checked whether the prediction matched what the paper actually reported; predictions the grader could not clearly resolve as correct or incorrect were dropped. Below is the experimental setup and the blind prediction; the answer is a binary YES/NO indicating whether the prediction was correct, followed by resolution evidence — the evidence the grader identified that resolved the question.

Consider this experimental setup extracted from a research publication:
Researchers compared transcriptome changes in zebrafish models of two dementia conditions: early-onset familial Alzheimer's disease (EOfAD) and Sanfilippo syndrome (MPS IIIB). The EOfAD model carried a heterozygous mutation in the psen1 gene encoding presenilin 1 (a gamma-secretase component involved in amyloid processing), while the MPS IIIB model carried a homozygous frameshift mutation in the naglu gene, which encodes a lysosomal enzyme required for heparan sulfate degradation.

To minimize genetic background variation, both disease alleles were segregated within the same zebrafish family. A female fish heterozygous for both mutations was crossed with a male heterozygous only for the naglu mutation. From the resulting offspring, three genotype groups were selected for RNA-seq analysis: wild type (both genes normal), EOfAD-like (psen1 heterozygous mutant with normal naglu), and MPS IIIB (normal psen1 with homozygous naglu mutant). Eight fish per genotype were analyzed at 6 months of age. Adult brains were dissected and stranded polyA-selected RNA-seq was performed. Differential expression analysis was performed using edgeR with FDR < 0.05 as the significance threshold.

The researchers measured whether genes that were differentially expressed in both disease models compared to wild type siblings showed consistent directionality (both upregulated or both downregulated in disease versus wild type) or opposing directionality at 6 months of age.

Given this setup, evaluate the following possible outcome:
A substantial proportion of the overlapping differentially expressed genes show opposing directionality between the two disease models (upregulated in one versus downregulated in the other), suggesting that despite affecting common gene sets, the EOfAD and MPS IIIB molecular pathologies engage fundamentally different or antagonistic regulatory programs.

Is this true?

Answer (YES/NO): NO